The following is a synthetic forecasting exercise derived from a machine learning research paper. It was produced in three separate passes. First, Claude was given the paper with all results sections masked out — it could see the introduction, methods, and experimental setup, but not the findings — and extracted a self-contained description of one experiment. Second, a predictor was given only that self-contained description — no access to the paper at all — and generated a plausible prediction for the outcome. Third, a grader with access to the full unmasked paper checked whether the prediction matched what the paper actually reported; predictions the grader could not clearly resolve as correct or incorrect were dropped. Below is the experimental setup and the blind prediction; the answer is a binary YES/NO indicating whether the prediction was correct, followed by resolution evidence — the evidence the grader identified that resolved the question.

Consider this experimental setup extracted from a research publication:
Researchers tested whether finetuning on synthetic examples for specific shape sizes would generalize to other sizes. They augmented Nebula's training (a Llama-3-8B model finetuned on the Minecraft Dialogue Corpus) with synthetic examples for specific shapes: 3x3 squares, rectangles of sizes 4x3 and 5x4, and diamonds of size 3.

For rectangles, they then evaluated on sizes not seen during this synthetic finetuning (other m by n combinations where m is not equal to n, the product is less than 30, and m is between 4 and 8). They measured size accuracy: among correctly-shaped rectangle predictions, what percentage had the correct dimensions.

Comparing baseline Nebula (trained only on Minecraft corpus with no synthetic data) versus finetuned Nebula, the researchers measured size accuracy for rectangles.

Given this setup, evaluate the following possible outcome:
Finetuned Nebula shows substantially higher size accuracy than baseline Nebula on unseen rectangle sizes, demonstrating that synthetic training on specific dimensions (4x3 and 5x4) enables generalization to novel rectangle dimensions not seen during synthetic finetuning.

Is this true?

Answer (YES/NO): YES